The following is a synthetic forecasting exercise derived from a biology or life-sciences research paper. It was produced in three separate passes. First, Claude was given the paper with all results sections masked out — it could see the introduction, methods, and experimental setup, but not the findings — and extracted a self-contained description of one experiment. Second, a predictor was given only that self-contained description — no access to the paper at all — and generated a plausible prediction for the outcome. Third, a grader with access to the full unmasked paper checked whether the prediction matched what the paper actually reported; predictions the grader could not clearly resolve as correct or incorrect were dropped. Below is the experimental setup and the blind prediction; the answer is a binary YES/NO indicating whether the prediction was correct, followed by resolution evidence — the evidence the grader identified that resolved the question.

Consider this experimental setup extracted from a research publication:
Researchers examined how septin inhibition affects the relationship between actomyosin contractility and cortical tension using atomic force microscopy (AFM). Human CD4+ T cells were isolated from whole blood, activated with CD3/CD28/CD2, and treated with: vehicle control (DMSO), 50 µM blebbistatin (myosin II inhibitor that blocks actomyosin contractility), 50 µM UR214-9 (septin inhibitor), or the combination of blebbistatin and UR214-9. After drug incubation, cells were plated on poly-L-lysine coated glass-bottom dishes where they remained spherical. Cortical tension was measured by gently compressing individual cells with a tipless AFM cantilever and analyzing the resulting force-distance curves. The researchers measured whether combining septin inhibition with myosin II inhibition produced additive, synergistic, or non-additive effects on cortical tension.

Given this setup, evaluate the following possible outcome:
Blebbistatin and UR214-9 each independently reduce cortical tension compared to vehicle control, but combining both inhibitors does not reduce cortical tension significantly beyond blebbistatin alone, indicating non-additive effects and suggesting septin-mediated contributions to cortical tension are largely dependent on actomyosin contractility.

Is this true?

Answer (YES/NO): NO